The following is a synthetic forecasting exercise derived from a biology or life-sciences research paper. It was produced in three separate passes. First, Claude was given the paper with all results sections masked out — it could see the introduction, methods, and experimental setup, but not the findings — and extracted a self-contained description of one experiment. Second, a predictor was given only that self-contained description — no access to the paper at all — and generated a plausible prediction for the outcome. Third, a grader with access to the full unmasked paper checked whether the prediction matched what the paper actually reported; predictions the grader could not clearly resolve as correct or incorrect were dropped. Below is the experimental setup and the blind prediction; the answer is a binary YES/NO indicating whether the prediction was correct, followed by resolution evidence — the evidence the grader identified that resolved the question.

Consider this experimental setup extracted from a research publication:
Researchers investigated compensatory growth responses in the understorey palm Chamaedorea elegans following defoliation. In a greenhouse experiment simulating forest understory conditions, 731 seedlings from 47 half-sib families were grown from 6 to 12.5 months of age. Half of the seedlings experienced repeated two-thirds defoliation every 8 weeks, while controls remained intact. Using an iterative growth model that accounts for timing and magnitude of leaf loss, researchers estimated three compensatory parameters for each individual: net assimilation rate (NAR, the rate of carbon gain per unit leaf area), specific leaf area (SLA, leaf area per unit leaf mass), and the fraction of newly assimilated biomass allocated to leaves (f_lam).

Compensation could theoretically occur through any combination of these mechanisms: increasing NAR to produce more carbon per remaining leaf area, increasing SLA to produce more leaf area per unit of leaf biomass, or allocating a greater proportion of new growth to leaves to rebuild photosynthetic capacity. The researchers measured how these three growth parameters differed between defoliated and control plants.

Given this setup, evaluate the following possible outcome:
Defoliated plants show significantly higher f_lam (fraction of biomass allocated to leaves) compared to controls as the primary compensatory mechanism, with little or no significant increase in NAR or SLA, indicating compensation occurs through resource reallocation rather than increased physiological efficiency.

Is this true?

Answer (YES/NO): NO